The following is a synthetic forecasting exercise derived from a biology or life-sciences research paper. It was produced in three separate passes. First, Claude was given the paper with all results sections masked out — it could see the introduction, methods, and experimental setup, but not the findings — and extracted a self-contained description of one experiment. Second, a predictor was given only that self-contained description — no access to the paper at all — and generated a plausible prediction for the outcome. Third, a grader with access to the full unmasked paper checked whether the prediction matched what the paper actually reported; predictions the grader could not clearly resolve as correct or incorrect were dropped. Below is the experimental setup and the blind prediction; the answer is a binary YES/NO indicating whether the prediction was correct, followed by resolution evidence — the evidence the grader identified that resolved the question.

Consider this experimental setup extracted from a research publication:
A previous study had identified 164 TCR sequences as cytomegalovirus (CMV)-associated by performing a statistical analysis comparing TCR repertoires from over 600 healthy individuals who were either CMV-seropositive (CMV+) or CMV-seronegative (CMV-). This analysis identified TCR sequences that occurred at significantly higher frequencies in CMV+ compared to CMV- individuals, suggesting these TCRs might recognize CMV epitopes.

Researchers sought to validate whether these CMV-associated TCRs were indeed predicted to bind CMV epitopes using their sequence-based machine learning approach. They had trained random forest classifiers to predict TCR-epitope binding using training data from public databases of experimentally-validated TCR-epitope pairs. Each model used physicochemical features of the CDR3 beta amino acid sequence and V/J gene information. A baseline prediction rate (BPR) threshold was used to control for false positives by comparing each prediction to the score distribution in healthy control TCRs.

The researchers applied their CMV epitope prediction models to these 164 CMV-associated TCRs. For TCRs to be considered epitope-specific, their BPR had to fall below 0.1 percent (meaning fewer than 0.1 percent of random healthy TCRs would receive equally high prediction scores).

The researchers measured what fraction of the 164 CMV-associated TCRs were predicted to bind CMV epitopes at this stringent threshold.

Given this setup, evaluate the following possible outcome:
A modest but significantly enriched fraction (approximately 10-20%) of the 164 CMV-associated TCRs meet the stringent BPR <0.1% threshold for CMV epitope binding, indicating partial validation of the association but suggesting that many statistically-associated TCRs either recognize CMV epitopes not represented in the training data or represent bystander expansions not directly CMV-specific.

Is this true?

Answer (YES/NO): NO